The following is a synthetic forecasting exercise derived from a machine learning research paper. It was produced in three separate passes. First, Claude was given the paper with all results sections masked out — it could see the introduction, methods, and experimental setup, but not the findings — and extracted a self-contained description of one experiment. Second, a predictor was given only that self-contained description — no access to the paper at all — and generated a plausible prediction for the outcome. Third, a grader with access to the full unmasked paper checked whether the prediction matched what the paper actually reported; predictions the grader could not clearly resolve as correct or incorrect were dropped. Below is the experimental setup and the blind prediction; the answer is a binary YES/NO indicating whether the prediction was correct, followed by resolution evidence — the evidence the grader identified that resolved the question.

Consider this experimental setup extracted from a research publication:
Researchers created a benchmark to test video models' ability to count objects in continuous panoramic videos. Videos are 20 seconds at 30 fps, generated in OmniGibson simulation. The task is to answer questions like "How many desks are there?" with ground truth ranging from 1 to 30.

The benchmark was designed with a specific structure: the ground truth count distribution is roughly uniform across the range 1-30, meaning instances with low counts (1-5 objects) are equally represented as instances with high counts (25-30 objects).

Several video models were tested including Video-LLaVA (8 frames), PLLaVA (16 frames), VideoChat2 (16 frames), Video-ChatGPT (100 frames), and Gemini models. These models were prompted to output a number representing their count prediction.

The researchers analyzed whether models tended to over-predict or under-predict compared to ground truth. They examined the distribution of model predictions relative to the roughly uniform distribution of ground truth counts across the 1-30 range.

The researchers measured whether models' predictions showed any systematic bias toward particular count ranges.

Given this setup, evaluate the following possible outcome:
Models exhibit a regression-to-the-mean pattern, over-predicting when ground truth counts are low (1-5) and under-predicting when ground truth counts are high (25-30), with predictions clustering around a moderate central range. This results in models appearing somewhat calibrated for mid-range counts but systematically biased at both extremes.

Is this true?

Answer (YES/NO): NO